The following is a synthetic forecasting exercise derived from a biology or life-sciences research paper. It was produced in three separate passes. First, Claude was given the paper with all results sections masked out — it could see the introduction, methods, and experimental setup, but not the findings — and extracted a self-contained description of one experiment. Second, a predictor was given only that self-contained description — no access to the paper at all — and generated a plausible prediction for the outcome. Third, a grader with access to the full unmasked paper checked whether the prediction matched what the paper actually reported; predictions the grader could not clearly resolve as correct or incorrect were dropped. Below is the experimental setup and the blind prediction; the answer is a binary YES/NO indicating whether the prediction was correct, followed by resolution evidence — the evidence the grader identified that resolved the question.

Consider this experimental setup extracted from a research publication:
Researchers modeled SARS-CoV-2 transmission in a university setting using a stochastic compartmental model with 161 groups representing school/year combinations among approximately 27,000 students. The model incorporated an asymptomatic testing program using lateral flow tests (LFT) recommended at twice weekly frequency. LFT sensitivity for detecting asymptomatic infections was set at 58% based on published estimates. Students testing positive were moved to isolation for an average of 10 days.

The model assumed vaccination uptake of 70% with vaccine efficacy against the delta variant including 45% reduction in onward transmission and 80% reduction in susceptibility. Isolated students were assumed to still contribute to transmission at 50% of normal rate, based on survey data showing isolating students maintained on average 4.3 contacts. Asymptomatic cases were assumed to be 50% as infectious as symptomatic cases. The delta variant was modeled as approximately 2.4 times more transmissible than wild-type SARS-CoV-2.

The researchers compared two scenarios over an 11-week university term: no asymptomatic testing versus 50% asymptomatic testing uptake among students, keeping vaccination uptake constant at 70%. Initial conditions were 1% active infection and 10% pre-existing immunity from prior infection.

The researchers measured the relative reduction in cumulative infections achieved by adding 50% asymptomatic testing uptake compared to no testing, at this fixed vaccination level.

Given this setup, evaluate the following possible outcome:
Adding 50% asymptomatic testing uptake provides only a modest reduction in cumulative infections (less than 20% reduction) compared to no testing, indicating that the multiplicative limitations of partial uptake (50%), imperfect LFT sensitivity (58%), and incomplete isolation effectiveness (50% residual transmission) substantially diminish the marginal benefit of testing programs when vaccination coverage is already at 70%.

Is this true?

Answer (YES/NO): YES